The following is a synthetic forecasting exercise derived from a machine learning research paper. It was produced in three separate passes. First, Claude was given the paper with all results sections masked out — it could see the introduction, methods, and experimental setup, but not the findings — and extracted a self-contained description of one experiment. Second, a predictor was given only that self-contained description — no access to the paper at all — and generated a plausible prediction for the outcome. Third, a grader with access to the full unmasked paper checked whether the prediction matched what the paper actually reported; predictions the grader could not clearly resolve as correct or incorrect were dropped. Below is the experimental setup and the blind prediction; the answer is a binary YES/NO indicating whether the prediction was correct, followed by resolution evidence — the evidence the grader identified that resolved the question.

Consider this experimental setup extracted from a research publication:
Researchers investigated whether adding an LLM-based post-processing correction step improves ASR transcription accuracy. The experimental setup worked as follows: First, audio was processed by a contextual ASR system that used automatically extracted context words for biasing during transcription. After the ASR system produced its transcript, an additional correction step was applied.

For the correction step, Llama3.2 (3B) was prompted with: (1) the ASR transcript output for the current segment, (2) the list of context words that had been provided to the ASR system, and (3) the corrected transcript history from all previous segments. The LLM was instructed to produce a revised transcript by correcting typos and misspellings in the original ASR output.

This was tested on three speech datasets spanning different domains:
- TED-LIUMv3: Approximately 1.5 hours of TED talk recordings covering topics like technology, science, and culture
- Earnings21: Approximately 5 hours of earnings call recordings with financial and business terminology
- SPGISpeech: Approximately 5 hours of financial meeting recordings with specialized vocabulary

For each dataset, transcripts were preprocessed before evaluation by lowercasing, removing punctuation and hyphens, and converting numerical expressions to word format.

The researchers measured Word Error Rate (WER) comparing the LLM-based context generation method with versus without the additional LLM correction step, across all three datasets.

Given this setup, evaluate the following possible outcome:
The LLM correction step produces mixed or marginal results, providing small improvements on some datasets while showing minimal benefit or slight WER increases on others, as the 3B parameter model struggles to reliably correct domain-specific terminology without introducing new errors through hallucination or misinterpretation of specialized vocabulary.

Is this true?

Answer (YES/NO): YES